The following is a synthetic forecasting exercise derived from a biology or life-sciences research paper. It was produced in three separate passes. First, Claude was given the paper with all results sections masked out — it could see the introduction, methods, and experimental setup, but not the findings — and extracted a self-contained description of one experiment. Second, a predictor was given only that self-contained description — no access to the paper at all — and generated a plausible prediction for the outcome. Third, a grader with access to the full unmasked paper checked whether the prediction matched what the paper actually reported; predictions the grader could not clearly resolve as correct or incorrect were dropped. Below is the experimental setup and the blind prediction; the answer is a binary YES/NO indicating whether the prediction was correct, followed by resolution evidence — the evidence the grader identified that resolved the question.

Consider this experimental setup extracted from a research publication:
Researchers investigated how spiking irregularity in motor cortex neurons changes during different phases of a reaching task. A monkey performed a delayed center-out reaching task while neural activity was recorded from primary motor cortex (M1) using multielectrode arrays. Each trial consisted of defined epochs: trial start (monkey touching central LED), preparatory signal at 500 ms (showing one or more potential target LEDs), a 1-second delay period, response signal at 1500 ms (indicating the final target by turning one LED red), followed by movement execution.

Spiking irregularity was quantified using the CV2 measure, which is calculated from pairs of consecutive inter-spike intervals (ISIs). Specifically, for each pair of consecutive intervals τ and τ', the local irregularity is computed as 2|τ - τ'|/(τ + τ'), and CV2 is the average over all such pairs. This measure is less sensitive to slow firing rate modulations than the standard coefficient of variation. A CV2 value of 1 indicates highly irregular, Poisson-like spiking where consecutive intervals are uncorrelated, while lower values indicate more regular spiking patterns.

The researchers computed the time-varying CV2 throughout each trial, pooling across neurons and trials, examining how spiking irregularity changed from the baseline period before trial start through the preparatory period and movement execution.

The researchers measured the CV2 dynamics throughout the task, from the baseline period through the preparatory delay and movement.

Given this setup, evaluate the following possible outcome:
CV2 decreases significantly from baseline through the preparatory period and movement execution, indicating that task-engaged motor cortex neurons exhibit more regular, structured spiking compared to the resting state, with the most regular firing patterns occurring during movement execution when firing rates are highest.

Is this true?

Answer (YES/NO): NO